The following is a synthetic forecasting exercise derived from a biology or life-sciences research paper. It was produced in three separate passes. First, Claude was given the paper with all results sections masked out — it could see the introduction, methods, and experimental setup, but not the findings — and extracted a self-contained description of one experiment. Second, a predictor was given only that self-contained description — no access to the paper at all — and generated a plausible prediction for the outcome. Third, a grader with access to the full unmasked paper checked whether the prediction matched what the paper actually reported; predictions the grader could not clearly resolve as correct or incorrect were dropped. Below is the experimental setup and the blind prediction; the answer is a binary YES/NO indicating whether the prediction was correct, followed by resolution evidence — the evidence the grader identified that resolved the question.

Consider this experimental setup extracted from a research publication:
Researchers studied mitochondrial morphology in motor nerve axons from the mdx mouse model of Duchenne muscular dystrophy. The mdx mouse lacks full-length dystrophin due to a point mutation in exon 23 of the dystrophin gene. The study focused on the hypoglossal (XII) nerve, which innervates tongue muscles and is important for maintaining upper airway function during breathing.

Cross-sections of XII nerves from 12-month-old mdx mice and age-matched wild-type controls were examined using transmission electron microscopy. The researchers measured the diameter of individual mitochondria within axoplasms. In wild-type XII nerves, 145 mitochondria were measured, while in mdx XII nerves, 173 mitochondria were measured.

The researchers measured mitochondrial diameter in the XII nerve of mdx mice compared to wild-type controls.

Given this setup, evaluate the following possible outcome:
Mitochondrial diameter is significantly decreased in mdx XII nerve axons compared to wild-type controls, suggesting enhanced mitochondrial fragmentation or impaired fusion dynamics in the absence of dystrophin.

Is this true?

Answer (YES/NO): NO